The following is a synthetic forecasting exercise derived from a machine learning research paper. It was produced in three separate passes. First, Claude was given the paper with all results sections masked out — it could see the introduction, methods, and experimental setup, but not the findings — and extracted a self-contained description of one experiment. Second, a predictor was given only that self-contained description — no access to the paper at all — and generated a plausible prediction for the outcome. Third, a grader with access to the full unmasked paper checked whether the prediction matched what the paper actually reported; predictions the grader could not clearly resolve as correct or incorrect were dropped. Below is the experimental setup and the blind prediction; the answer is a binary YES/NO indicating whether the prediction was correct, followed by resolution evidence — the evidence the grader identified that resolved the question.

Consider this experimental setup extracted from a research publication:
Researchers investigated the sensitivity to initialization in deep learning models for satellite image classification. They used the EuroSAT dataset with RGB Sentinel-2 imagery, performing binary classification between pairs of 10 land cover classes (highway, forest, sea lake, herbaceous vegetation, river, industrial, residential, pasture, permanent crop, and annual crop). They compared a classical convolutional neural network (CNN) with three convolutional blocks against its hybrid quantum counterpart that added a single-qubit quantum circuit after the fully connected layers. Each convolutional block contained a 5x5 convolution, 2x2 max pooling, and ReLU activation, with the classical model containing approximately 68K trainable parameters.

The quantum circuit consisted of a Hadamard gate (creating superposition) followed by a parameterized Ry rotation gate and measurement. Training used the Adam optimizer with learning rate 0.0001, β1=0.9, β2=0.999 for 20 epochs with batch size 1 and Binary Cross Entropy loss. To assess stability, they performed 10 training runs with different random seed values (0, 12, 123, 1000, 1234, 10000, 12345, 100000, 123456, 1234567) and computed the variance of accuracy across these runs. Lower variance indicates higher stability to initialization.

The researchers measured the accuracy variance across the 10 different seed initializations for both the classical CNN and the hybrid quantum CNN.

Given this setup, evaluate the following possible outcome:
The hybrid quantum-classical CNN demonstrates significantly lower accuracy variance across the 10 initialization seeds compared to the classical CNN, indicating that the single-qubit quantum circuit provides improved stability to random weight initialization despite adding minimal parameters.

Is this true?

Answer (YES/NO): YES